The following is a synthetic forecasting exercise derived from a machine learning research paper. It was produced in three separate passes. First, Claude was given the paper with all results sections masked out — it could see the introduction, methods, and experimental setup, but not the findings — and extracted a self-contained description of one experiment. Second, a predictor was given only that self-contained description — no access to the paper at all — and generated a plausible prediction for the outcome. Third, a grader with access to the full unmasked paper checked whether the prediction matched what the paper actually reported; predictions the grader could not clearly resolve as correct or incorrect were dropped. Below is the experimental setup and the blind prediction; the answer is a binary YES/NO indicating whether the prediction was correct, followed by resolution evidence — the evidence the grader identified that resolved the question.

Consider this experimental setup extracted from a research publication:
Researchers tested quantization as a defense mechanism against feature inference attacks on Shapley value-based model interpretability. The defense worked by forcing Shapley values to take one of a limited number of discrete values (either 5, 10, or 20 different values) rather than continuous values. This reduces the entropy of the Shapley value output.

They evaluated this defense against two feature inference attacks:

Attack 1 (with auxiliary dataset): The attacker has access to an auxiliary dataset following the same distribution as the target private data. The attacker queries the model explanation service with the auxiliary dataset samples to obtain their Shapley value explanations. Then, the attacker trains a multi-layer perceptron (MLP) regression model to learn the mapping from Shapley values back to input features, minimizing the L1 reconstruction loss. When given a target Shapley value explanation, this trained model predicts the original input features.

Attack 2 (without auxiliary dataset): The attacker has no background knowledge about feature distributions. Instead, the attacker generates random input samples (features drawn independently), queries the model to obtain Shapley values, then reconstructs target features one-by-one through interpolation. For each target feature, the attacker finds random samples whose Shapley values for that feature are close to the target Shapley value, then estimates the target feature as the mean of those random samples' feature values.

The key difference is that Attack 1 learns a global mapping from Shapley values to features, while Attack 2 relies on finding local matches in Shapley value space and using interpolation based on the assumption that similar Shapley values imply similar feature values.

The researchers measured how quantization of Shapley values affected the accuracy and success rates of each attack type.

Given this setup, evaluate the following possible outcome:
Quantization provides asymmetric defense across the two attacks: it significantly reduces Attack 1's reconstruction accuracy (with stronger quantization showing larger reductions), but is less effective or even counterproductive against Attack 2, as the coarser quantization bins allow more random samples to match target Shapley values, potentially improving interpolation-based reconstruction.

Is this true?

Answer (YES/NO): NO